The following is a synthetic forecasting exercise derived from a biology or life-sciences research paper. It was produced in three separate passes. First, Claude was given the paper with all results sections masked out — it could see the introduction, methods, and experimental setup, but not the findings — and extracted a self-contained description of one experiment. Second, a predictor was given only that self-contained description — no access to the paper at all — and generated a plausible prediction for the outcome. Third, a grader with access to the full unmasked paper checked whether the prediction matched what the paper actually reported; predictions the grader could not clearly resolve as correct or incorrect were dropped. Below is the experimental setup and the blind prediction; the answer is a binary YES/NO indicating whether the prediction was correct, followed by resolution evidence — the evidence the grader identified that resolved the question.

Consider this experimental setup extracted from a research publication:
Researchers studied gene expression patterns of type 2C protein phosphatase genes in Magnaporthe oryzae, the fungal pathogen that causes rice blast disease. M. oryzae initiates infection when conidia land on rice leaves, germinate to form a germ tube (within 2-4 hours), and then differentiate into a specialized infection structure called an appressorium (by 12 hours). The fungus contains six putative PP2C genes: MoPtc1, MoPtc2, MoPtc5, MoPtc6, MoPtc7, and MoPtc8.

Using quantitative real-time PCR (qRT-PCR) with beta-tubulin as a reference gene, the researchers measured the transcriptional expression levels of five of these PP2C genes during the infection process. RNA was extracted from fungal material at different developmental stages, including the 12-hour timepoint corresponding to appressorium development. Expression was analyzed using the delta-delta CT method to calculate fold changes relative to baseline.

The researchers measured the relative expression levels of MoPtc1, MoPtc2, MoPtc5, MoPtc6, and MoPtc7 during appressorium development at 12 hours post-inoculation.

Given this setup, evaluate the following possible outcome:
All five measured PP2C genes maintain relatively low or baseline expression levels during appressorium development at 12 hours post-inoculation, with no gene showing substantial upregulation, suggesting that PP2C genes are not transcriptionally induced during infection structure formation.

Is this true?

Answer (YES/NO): NO